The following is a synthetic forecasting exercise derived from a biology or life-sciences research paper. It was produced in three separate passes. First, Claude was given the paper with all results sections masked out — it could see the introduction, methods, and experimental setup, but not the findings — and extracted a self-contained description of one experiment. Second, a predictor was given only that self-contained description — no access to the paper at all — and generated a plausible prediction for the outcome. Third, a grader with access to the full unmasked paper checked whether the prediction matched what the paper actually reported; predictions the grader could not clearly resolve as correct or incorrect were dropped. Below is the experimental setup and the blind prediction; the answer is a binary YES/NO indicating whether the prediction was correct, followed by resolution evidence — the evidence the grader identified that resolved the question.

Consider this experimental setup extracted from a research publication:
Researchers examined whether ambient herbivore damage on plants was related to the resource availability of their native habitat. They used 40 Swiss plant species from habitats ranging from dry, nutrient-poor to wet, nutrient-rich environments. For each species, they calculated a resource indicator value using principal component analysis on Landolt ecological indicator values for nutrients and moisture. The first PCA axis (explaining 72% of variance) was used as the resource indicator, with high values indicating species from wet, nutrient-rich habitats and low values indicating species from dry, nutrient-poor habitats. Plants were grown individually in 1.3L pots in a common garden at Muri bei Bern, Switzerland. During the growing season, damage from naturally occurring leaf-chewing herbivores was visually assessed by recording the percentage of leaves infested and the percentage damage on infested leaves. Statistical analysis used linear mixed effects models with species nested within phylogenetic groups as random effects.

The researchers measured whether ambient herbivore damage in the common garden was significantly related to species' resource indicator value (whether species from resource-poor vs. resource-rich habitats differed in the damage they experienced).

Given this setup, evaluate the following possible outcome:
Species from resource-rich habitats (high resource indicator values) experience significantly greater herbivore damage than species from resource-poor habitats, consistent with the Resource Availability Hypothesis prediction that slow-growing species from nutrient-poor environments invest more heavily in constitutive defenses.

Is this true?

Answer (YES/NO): NO